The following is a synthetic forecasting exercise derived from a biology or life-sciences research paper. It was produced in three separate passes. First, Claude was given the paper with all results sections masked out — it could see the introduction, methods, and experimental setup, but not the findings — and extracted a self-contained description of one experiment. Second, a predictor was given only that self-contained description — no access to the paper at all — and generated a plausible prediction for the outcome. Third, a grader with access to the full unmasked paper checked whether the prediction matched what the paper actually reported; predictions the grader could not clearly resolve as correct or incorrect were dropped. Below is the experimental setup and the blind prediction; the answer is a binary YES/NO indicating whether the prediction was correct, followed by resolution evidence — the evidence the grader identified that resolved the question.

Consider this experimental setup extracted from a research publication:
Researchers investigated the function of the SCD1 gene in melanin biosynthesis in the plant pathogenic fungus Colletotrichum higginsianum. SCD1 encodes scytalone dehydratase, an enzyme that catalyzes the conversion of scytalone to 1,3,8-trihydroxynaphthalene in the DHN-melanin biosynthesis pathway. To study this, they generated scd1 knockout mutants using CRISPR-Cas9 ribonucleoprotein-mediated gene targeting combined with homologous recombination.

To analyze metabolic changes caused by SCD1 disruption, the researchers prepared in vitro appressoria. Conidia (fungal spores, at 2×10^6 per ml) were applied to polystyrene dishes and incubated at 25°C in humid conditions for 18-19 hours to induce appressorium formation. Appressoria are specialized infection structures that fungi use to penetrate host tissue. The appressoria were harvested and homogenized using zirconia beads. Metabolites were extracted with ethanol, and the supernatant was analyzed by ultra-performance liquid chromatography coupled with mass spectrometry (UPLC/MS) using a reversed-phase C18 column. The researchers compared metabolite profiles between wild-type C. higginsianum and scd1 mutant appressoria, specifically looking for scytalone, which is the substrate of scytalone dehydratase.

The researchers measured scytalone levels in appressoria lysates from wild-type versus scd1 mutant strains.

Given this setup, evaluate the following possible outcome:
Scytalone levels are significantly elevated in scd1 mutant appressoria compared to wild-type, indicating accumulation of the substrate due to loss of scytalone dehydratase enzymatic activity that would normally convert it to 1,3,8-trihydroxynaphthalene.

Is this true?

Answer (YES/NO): YES